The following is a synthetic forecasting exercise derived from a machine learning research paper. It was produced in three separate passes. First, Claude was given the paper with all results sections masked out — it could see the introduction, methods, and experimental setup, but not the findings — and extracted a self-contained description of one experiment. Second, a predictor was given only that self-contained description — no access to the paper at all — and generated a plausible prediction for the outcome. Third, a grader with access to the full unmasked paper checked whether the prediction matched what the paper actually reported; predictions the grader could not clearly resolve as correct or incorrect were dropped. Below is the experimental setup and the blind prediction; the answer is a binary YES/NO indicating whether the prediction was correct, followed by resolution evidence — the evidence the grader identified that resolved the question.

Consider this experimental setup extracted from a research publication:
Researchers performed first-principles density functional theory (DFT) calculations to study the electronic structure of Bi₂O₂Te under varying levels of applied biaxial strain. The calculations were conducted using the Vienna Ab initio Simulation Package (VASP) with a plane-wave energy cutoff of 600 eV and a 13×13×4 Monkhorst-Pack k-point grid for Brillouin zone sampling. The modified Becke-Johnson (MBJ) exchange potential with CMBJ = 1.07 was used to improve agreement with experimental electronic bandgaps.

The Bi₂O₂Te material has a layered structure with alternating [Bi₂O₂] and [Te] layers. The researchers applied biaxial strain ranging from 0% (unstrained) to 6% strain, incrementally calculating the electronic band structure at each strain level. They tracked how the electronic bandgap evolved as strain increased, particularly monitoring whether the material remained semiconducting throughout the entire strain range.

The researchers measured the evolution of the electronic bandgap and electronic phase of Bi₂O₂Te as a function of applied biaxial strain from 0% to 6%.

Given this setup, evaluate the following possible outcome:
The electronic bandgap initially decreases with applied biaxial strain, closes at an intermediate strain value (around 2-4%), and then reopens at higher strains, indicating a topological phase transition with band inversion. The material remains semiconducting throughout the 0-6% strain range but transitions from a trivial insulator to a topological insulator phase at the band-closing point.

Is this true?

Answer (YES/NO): NO